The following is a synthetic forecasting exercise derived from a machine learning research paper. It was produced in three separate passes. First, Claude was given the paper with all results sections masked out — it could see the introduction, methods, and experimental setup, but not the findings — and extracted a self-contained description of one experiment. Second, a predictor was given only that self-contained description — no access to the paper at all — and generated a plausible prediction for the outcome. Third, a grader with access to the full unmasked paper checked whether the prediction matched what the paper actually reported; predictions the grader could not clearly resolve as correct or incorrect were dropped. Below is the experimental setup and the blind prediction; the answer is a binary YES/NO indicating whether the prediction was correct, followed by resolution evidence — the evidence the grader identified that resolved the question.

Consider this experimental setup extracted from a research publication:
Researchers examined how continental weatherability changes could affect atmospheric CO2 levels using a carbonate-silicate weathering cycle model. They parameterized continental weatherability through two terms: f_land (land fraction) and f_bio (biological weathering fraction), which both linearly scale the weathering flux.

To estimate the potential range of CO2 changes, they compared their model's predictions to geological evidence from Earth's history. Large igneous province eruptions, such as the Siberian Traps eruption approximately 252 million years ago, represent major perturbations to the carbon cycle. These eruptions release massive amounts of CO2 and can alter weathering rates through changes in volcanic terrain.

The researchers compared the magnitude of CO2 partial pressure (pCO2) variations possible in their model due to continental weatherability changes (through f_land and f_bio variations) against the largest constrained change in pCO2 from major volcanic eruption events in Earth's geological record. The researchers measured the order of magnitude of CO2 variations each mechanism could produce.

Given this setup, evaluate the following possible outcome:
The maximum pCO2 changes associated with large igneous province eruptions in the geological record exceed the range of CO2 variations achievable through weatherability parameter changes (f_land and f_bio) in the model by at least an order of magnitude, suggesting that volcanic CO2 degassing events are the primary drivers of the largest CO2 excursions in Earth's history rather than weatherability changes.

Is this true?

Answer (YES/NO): NO